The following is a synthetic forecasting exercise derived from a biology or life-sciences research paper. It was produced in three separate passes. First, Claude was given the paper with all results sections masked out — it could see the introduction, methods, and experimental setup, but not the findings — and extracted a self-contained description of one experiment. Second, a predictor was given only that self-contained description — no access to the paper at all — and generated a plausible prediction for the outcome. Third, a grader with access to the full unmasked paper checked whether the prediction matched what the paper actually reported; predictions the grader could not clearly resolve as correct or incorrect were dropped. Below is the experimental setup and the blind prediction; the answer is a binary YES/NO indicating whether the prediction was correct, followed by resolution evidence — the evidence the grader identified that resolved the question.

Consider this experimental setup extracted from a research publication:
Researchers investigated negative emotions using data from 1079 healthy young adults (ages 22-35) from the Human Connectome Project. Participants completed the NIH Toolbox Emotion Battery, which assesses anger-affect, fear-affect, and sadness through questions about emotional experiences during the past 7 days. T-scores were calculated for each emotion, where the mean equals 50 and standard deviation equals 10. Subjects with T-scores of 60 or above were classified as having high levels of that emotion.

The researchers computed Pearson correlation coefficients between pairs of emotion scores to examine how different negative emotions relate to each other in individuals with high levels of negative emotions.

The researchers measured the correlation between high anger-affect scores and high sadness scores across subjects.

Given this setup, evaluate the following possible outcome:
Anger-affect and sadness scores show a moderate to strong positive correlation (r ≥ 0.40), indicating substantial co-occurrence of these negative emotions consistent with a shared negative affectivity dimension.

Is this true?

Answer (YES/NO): YES